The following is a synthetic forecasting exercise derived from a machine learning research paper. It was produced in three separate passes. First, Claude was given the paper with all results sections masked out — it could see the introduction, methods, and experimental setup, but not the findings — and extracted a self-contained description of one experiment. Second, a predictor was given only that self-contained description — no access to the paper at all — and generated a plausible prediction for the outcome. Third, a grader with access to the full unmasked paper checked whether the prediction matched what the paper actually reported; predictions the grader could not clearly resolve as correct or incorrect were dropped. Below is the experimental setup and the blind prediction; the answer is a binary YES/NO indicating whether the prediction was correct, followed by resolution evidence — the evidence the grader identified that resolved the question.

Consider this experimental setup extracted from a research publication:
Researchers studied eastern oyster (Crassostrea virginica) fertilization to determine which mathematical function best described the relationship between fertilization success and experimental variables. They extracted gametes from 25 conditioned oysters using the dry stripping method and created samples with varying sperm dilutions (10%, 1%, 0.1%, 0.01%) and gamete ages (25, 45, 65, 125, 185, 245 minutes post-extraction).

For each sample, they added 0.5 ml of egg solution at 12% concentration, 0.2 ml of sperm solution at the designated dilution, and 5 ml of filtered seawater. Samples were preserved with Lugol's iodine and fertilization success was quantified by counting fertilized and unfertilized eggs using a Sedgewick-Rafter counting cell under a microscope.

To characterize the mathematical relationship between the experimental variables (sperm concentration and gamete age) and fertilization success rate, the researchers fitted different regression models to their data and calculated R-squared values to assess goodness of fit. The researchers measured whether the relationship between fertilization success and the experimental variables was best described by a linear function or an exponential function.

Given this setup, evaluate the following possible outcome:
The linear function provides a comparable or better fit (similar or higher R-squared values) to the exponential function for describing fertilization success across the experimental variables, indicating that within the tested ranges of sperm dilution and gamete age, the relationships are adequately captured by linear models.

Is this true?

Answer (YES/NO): NO